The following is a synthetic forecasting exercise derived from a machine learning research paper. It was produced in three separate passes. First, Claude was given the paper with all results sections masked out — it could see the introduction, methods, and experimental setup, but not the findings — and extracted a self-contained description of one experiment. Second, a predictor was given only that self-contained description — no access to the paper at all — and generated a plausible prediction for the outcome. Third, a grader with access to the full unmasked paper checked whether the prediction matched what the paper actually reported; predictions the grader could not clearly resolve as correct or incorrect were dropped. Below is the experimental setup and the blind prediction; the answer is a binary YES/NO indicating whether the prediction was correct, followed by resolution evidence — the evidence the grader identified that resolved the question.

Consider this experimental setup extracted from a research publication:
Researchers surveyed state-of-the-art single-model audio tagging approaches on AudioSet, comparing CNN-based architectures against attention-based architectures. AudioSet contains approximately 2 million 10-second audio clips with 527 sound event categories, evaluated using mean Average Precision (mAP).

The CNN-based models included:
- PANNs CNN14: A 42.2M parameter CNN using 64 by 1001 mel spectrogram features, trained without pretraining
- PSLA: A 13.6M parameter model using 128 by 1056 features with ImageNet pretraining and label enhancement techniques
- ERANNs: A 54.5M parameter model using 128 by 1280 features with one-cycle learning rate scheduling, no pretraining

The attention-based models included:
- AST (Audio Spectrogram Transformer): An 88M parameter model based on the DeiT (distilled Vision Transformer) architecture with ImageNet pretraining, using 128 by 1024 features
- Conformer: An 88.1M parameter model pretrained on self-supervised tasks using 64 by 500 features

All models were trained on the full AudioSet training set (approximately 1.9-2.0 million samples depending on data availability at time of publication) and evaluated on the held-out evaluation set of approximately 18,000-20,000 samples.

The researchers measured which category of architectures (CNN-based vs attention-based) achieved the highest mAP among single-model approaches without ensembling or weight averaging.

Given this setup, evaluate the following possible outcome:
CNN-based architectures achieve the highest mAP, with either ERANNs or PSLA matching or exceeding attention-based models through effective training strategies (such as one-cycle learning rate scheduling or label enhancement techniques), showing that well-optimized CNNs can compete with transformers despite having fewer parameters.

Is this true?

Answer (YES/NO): YES